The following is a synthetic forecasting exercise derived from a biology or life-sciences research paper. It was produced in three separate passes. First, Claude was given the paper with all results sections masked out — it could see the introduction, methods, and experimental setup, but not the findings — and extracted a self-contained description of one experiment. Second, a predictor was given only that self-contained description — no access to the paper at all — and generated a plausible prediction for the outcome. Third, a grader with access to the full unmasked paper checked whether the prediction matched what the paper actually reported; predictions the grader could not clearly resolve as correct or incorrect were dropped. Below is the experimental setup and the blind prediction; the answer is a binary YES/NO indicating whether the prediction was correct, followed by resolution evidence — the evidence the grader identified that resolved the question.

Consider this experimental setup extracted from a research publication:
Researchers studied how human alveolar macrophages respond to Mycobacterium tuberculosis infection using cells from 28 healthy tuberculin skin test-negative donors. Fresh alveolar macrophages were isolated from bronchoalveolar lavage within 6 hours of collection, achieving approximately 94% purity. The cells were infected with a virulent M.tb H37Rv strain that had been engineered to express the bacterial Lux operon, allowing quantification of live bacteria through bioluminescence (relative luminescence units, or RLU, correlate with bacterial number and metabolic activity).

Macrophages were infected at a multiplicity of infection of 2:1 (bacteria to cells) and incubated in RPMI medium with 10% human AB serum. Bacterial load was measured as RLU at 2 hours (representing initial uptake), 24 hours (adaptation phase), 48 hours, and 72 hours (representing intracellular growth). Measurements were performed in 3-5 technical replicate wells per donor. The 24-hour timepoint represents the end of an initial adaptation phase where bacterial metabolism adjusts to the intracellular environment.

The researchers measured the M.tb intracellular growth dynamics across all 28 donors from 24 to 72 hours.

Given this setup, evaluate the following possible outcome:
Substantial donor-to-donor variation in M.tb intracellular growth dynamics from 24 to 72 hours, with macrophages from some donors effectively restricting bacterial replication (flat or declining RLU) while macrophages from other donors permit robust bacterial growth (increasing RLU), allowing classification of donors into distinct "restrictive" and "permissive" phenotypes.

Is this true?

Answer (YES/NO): NO